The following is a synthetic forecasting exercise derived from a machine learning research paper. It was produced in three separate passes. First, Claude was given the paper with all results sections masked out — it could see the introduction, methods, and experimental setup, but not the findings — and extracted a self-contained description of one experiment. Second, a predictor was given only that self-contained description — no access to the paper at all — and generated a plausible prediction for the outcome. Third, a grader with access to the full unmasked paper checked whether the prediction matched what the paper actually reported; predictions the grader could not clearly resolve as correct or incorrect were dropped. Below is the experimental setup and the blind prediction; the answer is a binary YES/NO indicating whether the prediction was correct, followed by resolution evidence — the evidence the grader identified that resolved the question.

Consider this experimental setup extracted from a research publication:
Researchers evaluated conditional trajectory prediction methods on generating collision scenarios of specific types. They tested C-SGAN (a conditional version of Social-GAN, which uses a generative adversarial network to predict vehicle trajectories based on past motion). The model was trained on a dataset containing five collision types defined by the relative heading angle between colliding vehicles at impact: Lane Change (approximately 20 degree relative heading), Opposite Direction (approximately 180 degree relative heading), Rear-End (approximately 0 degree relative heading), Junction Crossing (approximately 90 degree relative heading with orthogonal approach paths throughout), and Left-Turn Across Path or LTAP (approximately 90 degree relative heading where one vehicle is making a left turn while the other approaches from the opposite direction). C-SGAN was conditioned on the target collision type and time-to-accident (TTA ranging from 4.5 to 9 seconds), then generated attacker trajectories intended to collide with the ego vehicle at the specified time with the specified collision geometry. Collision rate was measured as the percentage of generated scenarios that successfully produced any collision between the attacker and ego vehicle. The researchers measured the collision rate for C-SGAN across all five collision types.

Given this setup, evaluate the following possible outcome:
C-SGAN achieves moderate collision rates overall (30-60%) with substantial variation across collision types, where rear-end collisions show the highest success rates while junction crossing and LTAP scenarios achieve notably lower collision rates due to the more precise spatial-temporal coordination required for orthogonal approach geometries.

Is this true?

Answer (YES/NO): NO